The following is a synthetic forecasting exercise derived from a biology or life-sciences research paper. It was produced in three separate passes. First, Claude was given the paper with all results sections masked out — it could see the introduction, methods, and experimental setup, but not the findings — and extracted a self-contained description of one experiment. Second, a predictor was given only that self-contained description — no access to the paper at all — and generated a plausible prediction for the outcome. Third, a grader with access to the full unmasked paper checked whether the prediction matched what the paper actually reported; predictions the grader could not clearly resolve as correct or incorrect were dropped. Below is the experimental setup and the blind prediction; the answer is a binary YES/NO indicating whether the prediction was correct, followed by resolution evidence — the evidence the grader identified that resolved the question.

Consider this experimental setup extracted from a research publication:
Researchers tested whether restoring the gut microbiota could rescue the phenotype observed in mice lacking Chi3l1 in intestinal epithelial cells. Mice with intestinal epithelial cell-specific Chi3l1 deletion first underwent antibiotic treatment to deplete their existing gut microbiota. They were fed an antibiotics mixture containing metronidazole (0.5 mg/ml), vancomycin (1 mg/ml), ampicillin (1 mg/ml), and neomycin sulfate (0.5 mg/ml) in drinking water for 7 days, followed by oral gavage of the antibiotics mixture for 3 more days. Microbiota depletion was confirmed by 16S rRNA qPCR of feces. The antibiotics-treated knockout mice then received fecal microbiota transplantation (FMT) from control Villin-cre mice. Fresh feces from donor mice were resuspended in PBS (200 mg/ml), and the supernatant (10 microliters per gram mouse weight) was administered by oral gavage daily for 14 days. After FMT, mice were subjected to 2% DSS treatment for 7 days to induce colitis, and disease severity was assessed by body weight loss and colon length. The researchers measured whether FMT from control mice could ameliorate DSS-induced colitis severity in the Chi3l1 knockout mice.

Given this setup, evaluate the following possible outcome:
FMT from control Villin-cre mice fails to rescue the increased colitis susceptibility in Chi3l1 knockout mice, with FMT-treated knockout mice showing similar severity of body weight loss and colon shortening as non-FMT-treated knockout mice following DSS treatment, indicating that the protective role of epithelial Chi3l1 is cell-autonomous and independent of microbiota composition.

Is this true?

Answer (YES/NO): NO